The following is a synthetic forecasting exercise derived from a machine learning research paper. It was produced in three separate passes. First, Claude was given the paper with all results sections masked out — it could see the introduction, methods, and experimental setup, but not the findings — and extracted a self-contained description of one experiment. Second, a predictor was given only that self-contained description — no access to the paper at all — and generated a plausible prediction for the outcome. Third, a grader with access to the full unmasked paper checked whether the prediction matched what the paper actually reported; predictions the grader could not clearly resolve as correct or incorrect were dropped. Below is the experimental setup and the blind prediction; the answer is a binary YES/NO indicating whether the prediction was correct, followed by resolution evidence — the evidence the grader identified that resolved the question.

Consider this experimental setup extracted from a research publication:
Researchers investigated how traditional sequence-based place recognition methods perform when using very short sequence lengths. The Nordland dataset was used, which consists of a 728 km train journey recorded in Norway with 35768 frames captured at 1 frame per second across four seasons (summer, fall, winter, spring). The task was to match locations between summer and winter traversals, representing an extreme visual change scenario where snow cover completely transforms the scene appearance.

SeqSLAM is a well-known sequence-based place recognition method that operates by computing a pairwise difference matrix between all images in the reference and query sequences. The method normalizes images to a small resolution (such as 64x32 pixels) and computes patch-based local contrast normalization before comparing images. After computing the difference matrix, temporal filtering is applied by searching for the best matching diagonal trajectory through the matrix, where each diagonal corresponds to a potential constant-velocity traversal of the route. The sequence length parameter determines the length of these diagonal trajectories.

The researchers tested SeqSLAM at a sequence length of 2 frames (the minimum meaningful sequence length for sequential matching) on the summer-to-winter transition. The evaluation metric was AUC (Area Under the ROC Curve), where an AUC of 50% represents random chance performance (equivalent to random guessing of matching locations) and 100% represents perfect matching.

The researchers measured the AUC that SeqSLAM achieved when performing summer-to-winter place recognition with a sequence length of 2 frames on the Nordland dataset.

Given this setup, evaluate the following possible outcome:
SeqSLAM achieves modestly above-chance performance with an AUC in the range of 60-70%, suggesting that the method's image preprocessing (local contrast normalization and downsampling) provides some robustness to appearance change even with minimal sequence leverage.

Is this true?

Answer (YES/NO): NO